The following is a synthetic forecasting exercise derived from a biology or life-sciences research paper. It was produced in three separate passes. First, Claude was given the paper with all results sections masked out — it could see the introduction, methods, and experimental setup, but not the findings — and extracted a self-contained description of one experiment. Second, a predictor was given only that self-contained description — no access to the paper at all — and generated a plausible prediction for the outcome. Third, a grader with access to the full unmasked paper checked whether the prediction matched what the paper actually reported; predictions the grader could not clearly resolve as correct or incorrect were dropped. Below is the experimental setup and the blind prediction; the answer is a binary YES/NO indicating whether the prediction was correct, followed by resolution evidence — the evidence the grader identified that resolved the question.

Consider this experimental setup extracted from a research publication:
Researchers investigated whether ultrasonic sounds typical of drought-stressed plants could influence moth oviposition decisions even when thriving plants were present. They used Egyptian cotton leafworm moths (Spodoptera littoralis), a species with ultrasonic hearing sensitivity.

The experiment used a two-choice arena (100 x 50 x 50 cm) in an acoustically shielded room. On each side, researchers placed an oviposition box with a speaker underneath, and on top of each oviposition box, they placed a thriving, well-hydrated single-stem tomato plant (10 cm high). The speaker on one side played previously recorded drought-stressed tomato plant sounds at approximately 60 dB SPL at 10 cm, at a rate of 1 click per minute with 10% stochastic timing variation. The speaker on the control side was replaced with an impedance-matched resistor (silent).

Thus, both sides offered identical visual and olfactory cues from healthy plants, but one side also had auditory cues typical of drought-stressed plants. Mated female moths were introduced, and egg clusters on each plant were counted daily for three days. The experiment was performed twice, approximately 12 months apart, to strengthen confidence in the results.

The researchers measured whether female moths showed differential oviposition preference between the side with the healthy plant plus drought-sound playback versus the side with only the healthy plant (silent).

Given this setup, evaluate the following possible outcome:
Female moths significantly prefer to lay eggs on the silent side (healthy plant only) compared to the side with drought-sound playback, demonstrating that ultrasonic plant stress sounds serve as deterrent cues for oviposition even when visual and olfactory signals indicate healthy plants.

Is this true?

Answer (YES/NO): YES